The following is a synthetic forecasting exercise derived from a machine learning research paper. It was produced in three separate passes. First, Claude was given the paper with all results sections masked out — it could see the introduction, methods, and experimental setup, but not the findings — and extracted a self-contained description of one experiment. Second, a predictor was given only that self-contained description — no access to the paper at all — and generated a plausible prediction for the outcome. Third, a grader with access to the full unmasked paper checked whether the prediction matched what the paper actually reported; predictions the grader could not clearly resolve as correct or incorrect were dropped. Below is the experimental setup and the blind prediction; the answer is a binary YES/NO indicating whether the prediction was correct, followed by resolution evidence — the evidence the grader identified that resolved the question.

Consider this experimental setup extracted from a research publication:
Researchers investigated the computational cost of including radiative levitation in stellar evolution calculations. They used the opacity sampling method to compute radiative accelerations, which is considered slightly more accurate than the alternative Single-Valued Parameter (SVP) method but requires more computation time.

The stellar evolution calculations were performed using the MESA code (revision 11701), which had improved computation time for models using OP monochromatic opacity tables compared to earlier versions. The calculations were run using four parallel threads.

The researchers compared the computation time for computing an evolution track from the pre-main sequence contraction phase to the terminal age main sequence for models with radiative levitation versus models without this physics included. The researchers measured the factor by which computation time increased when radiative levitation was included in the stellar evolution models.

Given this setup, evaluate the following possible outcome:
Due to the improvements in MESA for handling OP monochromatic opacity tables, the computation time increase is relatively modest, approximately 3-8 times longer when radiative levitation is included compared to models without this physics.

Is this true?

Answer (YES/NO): NO